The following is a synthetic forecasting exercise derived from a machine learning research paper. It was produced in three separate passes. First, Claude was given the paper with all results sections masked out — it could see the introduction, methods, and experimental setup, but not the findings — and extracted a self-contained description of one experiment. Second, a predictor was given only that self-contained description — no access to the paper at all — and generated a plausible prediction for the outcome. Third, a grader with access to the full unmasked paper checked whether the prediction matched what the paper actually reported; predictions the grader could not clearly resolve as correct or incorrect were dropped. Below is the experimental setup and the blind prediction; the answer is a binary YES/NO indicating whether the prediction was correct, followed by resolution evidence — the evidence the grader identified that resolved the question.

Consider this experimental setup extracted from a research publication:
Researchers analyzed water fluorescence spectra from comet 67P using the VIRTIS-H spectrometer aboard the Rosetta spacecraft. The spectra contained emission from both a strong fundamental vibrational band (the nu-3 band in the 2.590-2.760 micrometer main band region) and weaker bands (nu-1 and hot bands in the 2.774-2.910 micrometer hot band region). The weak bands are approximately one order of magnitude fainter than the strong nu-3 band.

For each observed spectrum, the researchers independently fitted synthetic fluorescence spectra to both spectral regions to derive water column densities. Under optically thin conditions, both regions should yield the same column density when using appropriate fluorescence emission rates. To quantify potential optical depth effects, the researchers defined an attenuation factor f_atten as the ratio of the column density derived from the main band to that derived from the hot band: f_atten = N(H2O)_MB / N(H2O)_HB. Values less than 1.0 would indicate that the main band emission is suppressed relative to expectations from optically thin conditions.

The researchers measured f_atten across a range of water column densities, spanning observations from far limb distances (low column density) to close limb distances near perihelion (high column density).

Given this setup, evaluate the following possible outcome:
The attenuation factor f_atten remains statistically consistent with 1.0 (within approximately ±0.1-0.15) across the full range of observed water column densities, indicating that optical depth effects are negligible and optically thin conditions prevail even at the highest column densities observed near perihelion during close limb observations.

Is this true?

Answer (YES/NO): NO